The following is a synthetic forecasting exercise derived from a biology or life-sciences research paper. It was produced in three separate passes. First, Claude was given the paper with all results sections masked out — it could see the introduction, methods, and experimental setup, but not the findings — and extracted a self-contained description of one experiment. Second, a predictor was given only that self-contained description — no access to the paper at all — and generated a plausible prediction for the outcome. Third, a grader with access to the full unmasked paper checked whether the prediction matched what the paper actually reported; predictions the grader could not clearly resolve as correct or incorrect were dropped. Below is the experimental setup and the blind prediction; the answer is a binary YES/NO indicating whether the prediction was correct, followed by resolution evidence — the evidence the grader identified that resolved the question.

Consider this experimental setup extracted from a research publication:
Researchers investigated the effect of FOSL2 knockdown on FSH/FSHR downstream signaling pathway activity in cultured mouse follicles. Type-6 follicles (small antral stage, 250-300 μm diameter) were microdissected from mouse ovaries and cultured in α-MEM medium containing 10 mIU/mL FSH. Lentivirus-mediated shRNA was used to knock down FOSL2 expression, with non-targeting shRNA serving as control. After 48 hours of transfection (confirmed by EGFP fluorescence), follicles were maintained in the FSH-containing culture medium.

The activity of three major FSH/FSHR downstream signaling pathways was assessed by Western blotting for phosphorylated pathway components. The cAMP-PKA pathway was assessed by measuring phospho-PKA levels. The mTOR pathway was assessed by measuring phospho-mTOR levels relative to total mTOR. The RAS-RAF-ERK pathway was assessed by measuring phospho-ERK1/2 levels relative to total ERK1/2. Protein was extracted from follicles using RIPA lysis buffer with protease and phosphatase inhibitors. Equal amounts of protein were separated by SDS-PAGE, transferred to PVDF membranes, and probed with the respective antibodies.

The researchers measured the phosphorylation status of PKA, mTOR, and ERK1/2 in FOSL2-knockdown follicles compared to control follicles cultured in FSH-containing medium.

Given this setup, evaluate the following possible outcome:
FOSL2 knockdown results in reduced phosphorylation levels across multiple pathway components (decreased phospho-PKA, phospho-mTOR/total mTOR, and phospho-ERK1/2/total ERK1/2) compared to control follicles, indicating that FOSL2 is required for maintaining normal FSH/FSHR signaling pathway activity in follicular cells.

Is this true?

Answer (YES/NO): YES